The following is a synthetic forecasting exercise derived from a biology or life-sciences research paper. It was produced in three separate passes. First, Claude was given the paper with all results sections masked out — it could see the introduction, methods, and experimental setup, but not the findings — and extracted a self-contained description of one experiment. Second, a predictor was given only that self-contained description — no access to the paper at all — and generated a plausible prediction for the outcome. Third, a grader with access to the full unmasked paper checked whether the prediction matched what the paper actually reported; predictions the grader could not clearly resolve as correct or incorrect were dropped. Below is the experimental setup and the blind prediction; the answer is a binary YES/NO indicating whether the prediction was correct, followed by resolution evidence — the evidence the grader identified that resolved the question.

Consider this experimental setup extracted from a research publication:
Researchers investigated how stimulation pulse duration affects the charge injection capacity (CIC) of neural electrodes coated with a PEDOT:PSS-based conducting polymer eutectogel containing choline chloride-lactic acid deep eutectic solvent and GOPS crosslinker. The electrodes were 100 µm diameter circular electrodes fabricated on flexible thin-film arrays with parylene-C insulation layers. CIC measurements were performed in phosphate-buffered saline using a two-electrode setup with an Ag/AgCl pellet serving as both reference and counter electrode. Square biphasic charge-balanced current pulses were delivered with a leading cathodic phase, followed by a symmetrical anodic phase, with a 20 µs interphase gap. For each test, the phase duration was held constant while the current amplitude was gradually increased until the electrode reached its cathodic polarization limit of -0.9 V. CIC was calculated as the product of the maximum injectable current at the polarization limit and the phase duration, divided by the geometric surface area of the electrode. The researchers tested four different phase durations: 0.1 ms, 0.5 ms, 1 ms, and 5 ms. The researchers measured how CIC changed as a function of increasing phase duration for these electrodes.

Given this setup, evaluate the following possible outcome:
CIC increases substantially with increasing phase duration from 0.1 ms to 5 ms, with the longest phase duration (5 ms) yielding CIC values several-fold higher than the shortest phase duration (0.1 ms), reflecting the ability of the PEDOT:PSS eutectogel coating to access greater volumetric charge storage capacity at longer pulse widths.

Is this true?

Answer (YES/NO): NO